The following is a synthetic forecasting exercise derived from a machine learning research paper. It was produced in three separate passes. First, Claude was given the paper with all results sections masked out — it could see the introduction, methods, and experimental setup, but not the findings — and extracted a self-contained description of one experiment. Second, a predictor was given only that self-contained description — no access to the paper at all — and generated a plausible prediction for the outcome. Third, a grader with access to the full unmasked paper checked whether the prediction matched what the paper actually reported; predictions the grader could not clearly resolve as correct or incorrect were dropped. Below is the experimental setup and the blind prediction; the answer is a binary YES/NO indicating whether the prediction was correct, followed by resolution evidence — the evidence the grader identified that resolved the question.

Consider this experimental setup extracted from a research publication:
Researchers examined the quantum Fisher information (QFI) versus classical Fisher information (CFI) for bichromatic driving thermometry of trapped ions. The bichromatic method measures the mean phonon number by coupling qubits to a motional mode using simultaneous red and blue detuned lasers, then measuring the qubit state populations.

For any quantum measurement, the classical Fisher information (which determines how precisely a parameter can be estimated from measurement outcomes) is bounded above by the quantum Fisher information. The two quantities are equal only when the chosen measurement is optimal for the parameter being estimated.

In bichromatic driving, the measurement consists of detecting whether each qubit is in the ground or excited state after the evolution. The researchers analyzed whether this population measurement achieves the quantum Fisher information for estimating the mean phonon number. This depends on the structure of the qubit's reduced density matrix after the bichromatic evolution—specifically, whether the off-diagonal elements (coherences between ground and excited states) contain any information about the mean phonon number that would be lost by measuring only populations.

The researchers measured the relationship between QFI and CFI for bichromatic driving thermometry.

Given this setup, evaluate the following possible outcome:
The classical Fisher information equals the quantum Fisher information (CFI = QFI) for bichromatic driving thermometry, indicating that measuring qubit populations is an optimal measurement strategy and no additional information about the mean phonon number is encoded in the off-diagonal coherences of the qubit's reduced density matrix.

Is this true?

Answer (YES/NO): YES